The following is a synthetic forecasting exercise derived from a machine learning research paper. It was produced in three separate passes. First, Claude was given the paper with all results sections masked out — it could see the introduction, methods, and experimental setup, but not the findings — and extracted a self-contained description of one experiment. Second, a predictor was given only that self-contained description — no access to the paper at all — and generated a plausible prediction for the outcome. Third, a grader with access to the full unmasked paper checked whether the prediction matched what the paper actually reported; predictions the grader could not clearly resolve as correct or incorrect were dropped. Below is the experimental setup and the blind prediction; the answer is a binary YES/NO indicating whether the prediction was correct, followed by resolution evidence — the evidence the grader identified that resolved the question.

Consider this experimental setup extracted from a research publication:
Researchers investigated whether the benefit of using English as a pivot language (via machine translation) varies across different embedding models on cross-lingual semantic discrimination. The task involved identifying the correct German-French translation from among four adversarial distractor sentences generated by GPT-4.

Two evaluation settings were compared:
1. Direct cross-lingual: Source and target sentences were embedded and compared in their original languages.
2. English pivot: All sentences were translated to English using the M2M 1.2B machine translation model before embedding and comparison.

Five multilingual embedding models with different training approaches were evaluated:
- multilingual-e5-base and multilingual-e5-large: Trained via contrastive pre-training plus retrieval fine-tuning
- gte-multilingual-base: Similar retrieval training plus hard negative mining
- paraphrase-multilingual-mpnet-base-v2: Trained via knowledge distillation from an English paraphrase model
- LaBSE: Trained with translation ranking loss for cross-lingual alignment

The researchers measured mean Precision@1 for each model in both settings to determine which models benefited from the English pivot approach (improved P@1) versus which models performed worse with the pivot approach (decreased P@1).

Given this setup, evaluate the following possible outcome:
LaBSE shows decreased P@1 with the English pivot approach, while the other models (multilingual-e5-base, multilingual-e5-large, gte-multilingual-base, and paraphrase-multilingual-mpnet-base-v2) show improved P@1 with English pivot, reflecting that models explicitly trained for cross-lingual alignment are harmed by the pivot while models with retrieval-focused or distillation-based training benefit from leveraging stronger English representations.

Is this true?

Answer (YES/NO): NO